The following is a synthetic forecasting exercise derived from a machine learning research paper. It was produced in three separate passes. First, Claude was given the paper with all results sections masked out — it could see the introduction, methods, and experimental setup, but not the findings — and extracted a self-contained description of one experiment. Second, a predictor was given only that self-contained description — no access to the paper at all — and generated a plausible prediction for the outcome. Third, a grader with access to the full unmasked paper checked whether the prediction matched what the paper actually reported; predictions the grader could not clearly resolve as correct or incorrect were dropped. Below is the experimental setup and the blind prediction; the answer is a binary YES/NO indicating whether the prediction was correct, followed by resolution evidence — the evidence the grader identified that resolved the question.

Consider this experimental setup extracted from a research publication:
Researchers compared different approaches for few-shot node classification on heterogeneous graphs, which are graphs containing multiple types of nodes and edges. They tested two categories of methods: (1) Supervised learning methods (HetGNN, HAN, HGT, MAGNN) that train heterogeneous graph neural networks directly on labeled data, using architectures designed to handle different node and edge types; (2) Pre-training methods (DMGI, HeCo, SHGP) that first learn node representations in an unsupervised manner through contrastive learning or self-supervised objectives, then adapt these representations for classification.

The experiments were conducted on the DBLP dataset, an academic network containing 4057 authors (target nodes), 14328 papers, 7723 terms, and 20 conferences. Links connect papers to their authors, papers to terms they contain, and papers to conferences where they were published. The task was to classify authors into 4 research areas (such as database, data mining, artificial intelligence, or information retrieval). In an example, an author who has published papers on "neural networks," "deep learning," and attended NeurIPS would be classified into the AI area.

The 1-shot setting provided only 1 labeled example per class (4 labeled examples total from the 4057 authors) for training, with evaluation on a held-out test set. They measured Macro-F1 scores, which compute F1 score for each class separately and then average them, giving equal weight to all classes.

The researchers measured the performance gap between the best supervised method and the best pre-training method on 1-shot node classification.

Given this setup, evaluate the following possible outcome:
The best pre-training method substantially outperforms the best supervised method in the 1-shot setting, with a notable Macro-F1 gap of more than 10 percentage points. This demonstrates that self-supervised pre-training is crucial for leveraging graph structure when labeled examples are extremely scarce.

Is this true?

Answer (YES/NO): YES